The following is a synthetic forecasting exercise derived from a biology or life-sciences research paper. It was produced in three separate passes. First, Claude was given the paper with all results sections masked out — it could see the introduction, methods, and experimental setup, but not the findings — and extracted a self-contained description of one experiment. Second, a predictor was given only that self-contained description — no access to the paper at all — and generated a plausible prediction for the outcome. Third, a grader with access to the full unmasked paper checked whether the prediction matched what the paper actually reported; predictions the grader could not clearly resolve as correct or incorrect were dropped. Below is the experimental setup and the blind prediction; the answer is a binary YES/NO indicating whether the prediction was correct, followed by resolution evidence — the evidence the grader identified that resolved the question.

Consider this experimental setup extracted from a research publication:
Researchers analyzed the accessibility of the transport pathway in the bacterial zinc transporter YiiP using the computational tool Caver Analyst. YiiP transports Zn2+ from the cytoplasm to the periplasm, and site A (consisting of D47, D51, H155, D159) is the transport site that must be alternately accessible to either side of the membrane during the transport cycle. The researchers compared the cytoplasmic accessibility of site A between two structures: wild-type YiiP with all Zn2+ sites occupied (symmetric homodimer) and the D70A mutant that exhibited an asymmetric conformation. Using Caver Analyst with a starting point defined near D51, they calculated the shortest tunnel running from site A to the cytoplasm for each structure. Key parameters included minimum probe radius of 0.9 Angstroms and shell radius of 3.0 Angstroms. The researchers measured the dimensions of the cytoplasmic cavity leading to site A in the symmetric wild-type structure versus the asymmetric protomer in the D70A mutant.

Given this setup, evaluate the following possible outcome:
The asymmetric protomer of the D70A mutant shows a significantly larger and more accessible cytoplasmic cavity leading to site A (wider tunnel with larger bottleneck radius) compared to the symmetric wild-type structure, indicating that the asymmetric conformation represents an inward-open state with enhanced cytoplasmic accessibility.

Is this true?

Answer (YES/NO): NO